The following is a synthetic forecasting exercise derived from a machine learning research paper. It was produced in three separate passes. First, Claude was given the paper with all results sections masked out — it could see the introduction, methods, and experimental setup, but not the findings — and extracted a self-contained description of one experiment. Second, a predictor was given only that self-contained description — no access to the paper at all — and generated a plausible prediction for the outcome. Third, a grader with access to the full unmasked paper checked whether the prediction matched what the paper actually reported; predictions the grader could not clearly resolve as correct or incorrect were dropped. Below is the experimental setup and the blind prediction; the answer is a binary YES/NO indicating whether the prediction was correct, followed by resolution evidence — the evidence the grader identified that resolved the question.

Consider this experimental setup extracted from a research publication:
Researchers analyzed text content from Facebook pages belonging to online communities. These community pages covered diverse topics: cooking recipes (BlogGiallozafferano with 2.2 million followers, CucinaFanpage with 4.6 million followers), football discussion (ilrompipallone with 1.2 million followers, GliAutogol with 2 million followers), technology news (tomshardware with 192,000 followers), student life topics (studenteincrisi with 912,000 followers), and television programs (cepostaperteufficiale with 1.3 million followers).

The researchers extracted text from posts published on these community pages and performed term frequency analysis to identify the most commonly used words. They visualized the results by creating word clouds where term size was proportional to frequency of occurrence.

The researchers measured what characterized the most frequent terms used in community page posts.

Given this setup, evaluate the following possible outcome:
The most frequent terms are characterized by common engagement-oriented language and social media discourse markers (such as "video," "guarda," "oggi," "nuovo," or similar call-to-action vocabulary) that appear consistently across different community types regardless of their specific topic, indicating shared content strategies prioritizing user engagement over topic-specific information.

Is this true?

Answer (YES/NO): NO